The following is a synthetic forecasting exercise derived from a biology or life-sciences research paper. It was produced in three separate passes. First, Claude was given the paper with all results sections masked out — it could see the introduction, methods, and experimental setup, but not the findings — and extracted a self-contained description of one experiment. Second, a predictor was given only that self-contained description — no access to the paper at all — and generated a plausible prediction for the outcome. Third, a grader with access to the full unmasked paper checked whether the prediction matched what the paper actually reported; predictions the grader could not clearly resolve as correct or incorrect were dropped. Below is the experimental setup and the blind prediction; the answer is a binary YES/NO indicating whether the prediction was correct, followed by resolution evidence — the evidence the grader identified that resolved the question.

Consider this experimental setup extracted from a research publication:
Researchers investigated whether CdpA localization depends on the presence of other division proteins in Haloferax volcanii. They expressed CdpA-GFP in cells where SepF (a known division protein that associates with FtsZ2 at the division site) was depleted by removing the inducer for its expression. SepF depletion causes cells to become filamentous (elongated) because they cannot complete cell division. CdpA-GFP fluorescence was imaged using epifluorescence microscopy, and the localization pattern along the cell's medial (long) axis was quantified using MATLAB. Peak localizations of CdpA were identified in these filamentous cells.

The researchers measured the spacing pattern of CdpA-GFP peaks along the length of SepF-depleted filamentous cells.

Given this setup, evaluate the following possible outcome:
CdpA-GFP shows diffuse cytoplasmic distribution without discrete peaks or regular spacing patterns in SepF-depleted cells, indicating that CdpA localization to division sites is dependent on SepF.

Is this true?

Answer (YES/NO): NO